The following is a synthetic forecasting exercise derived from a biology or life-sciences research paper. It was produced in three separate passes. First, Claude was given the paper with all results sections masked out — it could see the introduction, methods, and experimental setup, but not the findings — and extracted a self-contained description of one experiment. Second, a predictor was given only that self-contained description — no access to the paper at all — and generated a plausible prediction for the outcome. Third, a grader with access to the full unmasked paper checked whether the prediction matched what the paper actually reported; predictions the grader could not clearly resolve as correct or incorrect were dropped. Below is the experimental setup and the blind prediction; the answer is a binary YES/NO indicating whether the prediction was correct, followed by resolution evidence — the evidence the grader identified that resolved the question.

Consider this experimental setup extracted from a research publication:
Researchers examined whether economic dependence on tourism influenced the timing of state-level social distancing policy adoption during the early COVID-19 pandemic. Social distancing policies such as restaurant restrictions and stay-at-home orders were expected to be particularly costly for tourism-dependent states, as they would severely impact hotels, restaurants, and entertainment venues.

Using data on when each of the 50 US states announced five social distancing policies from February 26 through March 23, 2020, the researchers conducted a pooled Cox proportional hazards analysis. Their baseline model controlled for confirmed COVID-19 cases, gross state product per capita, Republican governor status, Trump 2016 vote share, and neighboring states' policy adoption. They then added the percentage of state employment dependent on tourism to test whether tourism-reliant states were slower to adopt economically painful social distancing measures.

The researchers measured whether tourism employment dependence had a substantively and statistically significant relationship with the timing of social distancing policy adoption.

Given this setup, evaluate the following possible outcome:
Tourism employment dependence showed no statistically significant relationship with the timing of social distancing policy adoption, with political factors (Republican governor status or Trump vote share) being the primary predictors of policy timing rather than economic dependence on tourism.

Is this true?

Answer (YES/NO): YES